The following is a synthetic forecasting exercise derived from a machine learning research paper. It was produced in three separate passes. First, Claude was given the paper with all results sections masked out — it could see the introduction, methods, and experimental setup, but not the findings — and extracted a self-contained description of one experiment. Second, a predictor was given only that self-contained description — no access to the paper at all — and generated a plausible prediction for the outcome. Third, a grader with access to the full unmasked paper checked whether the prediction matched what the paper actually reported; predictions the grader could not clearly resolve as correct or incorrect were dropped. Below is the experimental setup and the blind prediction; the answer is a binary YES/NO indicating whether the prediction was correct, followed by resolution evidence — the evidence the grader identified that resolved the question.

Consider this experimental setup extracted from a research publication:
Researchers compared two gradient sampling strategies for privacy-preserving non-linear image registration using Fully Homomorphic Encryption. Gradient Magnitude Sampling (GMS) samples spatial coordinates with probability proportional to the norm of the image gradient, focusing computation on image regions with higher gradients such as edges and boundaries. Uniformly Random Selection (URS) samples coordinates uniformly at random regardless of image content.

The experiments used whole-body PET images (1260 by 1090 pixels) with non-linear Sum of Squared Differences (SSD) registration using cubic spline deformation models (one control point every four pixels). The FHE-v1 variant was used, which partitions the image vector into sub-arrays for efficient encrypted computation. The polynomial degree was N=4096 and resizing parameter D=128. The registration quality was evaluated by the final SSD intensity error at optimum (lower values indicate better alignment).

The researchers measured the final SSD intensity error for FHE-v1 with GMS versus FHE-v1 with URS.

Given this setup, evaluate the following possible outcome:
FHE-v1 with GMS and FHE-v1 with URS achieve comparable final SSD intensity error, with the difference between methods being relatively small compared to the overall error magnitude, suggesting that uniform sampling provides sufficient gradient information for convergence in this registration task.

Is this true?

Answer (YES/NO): YES